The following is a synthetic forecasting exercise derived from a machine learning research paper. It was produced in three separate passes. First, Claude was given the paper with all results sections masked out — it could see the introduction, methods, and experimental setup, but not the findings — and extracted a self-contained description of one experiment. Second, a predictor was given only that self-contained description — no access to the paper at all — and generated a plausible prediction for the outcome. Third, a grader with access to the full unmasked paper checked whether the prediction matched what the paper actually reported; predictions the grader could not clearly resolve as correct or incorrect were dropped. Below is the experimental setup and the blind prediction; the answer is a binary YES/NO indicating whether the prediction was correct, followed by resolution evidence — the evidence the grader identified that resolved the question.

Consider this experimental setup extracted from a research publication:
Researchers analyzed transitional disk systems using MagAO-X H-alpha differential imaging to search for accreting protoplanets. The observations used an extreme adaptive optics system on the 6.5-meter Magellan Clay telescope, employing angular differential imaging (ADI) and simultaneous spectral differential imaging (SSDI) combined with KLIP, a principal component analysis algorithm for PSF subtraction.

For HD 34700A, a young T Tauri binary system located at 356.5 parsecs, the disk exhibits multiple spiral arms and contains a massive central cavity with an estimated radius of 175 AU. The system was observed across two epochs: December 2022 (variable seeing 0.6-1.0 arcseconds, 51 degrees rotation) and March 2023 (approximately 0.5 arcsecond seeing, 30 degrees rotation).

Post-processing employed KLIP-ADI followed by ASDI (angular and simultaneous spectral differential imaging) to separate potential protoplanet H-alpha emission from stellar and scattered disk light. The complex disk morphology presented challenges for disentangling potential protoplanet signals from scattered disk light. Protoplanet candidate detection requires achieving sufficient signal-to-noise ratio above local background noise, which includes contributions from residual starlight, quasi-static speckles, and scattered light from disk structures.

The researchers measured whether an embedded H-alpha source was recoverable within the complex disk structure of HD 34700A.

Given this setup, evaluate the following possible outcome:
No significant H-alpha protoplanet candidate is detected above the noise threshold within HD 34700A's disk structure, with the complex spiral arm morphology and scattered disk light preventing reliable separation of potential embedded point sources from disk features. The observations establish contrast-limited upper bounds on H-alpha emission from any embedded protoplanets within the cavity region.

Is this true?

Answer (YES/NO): NO